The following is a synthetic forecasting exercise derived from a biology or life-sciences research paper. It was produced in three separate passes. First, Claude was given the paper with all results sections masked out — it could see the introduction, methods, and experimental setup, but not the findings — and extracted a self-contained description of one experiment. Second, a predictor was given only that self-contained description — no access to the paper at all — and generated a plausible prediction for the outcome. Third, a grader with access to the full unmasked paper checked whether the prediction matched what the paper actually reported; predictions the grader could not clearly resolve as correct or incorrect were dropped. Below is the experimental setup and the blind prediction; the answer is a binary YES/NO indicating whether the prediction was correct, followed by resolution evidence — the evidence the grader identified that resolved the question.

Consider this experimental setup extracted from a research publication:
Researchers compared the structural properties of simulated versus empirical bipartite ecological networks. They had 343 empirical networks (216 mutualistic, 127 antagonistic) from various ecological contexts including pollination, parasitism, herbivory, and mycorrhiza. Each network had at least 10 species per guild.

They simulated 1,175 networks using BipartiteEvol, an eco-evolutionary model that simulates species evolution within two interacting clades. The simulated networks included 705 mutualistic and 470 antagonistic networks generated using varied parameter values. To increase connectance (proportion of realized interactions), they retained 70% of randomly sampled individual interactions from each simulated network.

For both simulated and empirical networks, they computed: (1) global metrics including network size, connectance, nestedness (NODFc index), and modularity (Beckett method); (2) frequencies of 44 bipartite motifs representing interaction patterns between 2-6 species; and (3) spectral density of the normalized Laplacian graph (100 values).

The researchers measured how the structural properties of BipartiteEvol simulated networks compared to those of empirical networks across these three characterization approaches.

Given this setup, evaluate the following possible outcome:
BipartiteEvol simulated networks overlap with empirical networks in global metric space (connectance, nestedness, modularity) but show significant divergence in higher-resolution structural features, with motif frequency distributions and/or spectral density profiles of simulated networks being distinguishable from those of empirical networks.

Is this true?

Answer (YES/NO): NO